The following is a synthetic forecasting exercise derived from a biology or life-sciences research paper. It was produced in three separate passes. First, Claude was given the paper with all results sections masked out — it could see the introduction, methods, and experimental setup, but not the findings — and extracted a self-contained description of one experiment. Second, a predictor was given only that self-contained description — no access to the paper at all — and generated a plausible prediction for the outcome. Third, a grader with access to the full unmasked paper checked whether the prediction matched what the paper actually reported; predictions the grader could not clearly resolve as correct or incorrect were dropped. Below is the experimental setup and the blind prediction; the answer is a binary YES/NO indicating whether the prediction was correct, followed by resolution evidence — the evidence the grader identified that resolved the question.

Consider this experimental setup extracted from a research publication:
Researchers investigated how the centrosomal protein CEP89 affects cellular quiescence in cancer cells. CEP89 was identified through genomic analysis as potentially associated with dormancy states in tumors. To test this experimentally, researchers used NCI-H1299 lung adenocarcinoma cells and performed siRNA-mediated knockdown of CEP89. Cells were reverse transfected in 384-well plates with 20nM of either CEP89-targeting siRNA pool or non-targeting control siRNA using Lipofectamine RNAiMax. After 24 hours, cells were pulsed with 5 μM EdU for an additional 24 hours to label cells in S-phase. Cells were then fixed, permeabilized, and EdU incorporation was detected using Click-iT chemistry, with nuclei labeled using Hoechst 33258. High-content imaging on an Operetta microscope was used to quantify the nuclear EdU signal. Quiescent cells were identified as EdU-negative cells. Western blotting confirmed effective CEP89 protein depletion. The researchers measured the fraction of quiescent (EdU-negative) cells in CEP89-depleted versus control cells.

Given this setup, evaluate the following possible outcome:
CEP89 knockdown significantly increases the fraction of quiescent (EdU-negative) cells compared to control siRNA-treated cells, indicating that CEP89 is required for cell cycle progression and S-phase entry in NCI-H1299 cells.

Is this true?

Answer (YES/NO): YES